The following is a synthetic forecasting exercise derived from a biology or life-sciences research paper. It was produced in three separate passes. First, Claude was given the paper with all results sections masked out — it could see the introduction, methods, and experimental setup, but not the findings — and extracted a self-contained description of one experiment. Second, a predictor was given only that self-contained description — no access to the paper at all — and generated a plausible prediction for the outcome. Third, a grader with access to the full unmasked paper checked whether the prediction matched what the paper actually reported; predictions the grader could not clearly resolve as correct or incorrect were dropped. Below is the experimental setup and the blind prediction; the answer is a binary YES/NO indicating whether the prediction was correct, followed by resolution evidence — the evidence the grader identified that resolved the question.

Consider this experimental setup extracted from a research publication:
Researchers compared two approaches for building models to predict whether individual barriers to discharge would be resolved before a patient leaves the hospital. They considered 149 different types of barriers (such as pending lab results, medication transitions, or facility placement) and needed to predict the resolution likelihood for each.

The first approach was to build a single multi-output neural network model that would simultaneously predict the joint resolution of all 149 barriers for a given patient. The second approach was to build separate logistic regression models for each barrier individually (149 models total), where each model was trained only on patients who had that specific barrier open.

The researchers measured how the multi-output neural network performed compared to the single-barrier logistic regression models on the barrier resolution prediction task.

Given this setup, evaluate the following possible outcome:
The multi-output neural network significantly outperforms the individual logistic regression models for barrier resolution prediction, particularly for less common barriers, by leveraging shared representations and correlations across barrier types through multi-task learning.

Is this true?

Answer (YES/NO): NO